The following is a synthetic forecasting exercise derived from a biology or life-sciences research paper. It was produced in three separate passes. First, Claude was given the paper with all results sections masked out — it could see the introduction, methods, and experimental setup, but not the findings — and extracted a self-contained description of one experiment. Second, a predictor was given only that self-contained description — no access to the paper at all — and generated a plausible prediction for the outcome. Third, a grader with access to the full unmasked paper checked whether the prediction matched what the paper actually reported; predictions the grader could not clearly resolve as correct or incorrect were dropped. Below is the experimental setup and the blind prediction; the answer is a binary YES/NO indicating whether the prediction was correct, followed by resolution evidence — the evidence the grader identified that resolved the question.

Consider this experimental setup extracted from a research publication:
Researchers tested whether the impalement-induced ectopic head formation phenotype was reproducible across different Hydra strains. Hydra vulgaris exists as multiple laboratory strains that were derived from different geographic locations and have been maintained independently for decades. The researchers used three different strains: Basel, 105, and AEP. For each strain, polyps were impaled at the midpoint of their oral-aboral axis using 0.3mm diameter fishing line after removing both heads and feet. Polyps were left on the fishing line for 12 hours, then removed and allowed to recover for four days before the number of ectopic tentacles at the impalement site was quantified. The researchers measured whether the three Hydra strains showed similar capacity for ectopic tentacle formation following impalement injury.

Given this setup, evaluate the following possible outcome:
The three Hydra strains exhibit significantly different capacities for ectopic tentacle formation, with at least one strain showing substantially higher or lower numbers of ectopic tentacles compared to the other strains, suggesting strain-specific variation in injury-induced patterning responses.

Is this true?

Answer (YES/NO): YES